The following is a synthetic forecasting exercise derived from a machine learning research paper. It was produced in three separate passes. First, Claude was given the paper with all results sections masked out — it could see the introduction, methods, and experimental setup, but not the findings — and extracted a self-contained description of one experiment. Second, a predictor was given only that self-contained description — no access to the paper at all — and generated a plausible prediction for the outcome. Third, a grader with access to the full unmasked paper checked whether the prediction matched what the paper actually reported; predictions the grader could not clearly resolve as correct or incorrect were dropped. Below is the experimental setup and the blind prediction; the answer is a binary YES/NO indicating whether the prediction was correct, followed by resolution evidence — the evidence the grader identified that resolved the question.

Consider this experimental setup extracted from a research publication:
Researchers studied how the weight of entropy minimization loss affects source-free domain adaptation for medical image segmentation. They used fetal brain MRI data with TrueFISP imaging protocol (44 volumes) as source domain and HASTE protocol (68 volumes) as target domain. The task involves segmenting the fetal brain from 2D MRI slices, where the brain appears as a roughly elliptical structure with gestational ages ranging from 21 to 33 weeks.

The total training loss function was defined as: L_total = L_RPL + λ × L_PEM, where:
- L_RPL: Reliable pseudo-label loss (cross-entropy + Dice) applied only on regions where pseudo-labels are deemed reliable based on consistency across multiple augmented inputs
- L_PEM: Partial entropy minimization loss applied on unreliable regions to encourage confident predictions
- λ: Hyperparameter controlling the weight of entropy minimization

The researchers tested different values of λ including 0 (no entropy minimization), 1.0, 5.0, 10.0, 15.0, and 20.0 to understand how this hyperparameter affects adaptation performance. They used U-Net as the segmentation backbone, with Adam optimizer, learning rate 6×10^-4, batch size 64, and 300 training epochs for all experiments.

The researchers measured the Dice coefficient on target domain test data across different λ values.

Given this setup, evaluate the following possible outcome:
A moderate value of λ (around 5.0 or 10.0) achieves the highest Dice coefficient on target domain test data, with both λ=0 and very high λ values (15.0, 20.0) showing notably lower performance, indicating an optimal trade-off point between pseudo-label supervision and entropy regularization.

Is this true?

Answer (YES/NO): YES